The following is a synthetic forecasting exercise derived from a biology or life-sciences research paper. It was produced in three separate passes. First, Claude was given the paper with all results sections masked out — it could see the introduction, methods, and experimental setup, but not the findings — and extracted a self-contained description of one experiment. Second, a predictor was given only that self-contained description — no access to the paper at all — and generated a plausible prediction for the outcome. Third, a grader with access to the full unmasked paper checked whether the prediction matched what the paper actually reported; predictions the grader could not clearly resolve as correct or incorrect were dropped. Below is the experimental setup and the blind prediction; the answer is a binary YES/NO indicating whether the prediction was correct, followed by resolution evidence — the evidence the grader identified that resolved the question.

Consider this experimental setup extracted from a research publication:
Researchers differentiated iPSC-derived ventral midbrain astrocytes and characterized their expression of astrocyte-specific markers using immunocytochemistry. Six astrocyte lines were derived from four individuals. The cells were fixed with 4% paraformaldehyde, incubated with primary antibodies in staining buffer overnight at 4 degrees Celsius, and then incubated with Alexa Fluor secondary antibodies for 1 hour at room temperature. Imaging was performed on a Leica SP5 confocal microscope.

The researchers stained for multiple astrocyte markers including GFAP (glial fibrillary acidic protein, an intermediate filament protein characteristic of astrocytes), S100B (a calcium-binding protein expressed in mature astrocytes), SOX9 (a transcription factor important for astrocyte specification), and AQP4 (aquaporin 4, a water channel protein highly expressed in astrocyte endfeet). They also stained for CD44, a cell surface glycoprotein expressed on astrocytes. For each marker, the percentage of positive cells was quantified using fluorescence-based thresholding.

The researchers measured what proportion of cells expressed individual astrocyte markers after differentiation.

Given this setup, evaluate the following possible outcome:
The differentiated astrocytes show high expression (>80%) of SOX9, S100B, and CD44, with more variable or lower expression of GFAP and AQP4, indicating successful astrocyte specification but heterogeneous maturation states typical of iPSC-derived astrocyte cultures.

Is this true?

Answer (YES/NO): NO